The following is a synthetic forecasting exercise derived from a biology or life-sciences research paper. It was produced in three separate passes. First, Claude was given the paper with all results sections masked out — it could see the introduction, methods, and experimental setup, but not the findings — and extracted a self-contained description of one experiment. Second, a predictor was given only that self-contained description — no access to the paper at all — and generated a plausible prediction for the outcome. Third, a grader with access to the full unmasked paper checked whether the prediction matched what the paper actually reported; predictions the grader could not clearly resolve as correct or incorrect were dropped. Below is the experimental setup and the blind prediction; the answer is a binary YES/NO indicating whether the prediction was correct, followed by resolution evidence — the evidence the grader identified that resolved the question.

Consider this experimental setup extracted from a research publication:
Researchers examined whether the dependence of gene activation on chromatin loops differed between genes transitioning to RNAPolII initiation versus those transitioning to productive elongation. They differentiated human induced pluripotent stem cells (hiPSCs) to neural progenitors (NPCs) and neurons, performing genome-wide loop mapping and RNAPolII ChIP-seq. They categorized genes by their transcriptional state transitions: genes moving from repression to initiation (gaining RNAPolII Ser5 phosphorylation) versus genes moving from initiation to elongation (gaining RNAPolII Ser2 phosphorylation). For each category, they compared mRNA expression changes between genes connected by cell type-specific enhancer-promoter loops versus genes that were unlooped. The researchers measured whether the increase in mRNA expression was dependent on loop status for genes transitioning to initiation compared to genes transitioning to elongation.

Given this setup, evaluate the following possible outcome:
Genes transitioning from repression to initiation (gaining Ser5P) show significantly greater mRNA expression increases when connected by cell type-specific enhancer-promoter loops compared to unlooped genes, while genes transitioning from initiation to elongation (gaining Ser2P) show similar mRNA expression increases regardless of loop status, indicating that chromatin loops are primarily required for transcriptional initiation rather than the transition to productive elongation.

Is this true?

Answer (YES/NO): NO